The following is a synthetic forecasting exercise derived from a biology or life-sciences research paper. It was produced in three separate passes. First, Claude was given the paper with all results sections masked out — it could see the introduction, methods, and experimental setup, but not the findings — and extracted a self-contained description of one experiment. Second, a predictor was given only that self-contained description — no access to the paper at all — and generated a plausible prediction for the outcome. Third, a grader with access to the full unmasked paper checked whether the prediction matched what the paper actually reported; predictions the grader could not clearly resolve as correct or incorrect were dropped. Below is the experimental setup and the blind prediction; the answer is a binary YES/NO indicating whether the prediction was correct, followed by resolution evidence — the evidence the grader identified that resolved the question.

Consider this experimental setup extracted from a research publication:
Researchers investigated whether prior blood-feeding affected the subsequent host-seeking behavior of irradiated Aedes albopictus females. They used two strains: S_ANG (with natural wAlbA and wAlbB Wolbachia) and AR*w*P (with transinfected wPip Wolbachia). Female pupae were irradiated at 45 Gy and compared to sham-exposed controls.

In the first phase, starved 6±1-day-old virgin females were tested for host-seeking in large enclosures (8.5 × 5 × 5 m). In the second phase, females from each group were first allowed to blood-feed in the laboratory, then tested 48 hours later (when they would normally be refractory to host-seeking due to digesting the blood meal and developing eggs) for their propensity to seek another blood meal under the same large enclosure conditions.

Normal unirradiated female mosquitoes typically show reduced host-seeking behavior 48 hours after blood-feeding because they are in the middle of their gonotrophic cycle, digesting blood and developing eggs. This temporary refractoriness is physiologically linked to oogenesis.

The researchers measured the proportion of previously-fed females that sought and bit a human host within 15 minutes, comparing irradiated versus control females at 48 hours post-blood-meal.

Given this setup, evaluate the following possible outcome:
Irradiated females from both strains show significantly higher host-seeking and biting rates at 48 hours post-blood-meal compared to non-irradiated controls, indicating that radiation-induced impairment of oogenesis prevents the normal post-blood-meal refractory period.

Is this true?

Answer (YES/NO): YES